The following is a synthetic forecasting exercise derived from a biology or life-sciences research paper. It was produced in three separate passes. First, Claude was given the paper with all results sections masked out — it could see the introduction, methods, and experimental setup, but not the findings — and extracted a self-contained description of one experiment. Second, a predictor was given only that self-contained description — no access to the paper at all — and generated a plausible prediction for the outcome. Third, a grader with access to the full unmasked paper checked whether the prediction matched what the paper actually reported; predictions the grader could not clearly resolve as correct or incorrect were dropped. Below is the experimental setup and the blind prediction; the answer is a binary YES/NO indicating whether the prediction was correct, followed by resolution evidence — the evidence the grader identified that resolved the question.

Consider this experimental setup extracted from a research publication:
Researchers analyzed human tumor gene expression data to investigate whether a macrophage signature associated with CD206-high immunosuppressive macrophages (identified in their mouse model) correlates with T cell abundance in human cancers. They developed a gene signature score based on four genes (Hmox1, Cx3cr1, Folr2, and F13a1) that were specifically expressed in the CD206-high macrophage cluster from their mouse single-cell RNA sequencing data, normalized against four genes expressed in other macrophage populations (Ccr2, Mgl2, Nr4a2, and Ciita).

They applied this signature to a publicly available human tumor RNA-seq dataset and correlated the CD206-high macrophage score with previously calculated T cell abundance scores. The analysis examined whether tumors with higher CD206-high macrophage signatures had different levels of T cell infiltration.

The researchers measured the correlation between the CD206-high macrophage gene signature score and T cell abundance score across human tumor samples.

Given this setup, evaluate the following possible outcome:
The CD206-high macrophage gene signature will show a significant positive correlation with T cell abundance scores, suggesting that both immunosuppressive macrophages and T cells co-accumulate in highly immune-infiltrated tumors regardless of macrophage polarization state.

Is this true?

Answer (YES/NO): NO